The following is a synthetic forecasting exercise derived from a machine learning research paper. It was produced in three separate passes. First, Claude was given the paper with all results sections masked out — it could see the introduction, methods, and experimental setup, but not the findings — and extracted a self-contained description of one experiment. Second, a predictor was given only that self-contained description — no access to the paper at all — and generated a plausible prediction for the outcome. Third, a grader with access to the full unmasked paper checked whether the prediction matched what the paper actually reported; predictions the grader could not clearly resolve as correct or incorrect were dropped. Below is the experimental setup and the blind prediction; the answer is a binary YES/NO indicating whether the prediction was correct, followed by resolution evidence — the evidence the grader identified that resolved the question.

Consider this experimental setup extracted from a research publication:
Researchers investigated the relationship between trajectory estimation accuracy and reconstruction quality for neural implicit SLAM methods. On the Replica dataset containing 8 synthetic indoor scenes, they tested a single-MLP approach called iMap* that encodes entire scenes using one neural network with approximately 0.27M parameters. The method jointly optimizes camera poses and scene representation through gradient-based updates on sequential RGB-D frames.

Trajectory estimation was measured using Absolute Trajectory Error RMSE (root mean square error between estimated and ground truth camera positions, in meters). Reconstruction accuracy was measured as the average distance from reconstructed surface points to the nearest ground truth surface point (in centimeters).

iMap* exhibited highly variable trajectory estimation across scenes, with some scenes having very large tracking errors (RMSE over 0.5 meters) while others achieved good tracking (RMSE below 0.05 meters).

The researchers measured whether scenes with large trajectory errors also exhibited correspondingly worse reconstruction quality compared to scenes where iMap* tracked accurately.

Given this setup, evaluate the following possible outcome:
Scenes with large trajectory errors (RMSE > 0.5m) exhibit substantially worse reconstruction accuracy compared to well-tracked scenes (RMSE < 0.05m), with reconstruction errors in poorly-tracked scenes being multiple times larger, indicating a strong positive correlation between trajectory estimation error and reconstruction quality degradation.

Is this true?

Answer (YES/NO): NO